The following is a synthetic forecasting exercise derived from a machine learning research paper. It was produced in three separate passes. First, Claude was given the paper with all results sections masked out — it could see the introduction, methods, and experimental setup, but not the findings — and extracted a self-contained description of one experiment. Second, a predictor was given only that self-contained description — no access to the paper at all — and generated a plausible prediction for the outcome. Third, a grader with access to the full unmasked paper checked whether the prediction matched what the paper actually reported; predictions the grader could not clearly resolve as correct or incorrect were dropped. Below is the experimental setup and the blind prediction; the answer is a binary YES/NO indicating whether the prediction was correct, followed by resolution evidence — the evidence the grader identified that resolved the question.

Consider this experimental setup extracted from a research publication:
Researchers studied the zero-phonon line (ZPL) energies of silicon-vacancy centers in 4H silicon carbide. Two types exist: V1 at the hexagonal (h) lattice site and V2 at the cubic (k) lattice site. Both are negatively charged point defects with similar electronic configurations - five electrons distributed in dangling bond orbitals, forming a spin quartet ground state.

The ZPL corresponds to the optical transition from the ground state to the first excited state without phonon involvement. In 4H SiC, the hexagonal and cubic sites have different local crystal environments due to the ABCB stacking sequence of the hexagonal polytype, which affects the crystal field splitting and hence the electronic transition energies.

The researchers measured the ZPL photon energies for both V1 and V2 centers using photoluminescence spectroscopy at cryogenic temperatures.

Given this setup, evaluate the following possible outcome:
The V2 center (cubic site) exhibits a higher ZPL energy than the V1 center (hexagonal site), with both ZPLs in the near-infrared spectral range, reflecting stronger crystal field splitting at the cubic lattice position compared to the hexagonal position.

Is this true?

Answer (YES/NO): NO